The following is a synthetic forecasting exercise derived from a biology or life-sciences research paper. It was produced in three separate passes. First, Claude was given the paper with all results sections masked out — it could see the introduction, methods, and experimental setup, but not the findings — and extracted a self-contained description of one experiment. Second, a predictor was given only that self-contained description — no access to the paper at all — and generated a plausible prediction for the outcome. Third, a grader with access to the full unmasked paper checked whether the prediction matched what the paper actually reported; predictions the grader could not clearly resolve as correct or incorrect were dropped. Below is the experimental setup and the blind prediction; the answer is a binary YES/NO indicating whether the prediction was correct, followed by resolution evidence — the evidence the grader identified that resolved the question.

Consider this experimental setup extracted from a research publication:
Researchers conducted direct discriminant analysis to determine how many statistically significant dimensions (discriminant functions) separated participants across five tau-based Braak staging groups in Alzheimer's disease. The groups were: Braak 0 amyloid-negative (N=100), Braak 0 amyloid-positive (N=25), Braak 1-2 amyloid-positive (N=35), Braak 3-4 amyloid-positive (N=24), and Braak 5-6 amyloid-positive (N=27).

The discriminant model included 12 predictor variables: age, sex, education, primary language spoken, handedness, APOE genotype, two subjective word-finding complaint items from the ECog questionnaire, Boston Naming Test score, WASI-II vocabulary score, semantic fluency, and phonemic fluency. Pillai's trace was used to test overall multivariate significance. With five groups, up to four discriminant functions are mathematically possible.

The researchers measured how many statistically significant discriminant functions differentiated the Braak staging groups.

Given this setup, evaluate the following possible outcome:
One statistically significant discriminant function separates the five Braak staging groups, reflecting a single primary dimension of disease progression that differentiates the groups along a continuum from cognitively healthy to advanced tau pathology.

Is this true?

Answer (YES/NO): NO